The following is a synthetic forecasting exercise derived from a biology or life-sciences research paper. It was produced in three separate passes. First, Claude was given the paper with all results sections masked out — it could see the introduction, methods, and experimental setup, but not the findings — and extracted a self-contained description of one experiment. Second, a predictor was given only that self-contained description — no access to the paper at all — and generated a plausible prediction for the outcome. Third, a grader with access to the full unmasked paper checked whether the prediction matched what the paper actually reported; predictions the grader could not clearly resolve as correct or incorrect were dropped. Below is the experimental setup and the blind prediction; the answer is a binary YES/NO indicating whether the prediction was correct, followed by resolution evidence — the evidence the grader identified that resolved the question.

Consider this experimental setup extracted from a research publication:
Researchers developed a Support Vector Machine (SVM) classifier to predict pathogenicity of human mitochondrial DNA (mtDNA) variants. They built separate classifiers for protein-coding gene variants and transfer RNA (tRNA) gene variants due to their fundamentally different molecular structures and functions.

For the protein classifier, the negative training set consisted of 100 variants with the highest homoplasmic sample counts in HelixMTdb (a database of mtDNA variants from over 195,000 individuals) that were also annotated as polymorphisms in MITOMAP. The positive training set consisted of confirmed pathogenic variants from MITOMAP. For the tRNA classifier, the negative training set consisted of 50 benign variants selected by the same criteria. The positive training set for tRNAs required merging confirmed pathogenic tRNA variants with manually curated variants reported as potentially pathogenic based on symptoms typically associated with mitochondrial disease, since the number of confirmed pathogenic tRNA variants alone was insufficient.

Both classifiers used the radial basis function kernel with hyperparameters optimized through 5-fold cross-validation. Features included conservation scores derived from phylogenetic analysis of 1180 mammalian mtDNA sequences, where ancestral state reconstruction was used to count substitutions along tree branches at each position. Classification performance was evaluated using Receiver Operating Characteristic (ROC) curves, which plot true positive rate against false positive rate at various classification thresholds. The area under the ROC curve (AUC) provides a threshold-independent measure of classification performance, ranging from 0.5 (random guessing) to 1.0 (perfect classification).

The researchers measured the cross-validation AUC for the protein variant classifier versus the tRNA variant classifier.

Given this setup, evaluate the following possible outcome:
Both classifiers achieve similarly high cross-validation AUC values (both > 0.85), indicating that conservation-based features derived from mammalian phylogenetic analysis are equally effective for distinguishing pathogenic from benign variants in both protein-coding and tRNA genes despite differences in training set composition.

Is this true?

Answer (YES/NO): NO